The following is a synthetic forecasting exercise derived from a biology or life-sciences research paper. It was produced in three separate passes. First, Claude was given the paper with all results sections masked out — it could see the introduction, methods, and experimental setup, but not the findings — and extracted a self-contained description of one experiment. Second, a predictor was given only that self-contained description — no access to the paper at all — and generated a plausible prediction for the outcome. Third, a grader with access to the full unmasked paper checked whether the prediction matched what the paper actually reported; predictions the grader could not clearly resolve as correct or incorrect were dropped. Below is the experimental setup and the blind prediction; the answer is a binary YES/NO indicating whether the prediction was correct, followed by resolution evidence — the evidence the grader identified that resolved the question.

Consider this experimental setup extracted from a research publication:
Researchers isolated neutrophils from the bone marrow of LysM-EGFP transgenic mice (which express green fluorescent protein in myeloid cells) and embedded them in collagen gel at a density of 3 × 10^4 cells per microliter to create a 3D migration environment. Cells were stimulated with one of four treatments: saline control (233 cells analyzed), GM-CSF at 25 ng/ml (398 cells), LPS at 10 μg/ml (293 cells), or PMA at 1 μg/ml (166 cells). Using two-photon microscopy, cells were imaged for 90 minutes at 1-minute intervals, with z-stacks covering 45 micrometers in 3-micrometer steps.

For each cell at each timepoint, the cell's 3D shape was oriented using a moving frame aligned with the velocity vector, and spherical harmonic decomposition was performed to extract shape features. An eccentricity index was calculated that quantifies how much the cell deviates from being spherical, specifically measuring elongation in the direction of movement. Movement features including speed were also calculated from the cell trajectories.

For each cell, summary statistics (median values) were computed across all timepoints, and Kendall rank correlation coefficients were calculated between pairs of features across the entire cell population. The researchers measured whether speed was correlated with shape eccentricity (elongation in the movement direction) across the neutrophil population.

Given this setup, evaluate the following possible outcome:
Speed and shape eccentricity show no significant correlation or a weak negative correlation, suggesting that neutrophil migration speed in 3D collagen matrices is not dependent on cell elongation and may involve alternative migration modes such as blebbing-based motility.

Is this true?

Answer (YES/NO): NO